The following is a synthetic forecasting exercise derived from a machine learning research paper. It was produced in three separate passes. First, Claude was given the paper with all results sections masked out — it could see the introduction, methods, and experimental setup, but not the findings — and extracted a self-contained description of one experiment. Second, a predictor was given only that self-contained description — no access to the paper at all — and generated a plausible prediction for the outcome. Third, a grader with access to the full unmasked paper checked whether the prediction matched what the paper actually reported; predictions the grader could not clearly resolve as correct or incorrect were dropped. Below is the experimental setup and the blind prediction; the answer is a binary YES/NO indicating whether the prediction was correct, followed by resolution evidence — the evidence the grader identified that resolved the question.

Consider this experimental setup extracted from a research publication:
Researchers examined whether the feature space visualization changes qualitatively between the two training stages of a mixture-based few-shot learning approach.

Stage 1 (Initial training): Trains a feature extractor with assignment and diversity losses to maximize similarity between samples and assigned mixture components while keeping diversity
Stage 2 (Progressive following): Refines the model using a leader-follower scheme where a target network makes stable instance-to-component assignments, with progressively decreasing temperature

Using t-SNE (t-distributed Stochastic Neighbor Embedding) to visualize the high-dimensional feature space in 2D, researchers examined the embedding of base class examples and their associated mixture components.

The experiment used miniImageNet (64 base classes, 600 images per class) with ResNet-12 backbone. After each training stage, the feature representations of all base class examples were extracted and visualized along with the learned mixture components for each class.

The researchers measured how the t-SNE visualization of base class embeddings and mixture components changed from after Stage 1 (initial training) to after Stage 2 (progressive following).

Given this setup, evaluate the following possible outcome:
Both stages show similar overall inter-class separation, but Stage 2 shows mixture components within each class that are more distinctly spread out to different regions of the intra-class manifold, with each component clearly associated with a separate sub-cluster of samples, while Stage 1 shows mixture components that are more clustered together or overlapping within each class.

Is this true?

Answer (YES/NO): NO